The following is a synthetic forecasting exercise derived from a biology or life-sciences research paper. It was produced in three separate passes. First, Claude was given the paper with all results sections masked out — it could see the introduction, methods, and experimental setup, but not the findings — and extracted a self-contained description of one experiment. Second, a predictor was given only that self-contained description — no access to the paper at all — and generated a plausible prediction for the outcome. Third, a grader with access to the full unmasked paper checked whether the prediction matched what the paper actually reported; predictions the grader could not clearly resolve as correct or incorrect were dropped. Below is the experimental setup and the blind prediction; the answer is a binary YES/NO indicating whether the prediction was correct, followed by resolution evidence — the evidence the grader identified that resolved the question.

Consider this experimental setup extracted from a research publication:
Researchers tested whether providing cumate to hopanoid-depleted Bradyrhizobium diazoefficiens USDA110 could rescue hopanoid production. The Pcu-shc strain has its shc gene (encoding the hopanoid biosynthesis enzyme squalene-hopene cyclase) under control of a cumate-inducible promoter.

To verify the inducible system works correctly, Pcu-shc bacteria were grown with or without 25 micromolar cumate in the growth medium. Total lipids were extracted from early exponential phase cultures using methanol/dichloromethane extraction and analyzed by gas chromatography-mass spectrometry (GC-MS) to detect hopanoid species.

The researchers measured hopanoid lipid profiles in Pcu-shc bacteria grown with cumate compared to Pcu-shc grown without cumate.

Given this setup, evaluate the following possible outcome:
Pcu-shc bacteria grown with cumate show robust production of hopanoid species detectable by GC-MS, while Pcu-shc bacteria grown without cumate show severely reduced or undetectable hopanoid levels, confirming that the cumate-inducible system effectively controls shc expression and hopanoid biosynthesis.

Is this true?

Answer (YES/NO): YES